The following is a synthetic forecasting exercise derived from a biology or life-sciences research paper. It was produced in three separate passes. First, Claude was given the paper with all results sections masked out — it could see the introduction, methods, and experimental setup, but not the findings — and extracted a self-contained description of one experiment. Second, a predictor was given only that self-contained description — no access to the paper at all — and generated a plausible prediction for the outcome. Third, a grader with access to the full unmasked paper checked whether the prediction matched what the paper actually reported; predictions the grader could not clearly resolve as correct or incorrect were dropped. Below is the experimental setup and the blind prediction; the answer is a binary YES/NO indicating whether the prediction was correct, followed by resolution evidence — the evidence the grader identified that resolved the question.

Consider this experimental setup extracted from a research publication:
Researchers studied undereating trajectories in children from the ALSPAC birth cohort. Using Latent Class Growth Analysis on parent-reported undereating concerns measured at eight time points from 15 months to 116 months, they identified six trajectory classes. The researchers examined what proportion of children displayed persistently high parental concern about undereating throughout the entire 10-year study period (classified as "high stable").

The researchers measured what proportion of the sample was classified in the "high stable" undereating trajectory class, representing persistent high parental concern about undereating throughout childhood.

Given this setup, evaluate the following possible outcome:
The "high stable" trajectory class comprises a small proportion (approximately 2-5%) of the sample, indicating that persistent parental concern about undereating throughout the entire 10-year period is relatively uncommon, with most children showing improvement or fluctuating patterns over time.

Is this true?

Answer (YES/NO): YES